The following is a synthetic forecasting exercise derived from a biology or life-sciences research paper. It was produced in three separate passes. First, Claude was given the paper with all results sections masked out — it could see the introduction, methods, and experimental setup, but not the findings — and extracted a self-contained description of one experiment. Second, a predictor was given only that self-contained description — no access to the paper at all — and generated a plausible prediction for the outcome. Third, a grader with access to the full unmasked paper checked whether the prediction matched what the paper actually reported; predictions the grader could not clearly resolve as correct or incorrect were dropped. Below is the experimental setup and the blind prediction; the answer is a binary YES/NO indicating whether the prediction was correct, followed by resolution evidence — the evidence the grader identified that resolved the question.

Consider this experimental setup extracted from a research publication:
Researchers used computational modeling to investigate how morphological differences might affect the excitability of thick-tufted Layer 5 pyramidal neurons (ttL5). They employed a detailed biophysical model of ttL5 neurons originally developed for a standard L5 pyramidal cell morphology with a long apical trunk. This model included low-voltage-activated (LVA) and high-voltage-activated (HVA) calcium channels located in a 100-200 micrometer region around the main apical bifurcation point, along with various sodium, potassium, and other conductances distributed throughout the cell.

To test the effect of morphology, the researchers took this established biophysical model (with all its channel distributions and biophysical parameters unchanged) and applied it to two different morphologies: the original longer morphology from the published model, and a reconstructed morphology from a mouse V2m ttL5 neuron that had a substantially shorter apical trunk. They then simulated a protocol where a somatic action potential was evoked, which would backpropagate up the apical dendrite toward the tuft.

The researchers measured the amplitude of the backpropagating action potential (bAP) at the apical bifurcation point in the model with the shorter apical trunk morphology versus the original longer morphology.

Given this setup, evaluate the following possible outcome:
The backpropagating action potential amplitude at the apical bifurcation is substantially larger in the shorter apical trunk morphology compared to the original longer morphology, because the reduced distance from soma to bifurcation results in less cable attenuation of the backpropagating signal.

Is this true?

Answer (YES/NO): NO